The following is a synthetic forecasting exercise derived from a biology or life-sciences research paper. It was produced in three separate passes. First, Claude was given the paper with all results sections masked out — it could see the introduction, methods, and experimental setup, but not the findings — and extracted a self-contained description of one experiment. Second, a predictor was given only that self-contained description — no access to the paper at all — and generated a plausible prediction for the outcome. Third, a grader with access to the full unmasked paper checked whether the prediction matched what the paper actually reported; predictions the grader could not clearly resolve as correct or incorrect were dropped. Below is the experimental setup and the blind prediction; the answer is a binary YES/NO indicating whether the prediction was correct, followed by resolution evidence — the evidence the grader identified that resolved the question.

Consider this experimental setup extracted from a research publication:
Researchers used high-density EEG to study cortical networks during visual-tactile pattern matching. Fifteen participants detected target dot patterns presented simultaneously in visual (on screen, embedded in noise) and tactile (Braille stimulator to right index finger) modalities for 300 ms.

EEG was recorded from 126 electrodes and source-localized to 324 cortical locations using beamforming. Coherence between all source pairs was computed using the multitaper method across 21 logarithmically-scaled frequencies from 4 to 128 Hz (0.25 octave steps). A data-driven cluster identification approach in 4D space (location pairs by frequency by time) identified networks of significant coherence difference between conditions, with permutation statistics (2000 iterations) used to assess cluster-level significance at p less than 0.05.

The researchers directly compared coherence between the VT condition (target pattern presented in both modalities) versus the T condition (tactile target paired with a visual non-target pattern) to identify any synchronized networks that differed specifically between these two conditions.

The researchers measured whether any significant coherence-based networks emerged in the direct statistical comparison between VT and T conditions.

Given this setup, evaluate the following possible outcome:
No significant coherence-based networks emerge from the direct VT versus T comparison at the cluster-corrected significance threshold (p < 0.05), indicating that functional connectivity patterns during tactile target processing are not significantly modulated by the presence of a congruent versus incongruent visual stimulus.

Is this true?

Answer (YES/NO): NO